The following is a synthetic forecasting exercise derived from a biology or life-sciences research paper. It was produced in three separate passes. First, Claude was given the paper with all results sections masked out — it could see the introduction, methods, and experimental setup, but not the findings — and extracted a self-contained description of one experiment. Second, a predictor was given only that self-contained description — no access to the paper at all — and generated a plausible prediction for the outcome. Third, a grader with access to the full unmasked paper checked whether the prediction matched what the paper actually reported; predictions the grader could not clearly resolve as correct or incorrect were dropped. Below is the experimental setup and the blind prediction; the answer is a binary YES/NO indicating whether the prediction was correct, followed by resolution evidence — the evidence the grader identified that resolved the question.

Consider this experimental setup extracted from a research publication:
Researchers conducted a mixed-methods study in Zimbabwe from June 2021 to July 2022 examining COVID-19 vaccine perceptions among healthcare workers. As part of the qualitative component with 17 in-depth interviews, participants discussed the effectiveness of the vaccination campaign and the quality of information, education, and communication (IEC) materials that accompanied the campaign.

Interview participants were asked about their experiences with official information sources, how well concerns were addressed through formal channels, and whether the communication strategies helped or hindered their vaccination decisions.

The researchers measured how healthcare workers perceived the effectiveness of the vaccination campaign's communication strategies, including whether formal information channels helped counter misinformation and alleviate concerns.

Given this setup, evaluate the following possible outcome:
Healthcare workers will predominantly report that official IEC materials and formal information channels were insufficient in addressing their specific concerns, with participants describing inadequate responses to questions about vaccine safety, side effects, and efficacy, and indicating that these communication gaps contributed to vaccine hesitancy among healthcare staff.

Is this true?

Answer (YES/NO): NO